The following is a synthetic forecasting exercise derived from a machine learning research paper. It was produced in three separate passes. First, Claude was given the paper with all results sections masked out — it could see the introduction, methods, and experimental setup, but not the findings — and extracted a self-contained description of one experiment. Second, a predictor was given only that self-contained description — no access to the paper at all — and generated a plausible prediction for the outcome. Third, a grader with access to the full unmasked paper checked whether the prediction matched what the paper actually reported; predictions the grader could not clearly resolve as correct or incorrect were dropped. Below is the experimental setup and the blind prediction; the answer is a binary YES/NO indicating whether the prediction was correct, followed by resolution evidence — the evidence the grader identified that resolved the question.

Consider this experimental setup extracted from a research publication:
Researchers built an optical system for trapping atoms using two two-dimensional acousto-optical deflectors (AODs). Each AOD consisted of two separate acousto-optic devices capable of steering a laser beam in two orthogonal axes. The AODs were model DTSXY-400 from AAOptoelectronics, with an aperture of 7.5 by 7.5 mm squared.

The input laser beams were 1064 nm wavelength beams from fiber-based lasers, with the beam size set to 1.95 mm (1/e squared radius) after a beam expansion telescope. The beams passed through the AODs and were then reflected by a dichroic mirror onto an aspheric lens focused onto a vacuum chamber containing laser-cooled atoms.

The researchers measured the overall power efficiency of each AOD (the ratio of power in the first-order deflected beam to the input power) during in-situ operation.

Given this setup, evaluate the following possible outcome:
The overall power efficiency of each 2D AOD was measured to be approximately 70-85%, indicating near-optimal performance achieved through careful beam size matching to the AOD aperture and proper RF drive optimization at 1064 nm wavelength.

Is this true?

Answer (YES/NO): YES